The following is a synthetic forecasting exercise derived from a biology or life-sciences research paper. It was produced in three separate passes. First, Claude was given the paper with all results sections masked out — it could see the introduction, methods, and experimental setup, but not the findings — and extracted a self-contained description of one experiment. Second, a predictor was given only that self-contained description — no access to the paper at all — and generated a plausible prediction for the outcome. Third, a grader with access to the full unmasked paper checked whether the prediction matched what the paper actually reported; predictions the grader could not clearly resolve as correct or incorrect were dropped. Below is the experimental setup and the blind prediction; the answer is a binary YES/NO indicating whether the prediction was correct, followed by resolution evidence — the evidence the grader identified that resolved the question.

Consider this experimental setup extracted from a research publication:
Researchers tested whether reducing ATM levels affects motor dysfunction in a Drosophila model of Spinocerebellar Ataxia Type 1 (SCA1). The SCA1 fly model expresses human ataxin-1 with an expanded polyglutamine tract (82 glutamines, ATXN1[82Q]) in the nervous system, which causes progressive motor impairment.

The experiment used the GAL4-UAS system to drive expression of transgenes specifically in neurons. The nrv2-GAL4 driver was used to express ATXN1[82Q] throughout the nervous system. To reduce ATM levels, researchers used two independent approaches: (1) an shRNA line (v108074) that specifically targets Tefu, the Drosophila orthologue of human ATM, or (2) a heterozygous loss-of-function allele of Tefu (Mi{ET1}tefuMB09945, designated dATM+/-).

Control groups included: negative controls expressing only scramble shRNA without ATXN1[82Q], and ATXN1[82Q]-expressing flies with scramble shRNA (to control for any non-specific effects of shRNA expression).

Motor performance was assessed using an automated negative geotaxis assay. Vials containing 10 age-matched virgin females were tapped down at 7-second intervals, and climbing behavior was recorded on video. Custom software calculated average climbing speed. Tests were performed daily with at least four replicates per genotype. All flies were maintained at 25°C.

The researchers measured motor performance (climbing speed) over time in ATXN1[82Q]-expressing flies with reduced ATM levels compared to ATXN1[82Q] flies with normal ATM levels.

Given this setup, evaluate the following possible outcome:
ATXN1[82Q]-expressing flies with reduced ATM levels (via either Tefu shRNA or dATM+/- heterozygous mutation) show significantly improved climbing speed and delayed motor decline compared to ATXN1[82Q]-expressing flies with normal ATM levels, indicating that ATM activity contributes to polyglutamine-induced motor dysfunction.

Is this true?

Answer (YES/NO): YES